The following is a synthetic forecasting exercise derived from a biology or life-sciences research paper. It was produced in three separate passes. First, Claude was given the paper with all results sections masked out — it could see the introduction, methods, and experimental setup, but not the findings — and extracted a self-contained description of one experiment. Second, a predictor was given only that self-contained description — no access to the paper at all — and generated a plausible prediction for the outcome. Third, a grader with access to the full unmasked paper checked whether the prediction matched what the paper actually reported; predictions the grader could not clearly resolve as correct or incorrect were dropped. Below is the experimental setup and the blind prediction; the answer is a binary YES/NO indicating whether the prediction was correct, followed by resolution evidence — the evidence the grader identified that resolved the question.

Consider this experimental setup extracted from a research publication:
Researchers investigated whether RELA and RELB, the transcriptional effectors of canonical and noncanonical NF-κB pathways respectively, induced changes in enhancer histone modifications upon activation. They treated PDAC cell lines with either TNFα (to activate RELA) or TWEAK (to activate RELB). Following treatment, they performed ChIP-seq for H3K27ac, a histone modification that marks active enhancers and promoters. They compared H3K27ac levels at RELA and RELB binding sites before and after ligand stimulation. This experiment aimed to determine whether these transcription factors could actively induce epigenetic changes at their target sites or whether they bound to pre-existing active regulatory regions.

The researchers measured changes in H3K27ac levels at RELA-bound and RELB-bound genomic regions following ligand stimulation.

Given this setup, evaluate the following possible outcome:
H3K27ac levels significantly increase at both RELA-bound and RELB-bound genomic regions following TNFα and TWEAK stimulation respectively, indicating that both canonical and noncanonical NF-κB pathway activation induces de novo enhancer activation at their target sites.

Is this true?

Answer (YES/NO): NO